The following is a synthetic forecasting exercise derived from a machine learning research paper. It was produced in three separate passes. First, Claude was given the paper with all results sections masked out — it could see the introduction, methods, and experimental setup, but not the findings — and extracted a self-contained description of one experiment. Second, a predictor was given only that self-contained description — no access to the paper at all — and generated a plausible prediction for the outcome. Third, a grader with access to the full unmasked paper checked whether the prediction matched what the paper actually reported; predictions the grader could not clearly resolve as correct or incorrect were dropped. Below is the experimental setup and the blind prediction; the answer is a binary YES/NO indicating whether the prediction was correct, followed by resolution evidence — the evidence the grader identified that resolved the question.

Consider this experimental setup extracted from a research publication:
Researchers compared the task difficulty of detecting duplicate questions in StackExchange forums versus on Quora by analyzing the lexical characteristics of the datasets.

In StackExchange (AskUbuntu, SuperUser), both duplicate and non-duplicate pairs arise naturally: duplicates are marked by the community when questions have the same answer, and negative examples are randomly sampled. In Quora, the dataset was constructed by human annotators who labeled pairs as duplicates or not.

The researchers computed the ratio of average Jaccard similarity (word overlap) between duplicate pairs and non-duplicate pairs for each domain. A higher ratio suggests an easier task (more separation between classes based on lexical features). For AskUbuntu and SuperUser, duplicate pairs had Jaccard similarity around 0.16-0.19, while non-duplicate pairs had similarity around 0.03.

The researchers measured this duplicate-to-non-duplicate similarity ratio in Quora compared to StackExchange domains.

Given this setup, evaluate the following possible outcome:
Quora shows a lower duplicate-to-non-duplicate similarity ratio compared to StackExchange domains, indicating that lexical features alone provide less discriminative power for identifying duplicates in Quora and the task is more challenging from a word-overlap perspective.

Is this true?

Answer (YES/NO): YES